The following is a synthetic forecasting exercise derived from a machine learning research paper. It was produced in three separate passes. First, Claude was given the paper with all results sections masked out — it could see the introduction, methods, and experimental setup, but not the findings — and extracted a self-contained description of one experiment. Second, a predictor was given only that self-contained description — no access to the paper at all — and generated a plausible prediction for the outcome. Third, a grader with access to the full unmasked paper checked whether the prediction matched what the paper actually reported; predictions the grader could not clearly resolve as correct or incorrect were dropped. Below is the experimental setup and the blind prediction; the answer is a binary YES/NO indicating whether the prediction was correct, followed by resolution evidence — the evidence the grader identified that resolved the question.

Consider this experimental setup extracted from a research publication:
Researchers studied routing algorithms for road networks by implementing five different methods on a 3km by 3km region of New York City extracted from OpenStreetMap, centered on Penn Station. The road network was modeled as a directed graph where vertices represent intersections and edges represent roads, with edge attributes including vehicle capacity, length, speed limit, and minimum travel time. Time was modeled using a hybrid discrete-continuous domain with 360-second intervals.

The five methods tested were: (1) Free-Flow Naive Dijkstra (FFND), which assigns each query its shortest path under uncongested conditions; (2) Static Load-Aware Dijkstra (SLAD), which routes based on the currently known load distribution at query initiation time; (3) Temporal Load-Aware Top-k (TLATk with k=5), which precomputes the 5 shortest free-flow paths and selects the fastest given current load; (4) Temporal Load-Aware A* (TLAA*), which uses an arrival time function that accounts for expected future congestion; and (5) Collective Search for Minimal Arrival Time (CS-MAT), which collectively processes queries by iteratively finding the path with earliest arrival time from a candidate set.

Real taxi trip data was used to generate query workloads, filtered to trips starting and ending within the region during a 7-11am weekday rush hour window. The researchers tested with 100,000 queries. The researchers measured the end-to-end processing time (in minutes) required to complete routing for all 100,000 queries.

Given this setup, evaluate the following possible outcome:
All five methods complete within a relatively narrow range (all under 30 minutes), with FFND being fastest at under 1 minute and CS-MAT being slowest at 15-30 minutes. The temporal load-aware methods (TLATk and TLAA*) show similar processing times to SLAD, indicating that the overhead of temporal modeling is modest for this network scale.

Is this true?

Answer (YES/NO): NO